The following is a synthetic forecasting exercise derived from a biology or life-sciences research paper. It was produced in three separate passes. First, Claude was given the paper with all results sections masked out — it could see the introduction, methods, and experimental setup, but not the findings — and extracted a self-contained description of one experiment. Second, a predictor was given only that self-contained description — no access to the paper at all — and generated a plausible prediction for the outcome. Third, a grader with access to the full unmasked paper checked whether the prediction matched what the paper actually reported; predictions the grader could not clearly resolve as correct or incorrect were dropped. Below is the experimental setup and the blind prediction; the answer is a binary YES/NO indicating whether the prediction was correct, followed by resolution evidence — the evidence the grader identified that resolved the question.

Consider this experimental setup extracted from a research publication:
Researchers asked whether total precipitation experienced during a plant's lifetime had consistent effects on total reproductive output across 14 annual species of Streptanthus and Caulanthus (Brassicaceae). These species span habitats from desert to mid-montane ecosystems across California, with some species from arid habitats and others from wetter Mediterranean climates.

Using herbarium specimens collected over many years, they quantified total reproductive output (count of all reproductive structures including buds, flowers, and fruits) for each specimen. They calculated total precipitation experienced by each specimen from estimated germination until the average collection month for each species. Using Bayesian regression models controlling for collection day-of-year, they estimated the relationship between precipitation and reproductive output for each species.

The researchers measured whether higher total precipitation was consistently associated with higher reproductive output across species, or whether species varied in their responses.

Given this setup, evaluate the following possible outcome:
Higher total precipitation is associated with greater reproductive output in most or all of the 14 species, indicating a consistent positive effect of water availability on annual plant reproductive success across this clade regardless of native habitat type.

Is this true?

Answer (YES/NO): NO